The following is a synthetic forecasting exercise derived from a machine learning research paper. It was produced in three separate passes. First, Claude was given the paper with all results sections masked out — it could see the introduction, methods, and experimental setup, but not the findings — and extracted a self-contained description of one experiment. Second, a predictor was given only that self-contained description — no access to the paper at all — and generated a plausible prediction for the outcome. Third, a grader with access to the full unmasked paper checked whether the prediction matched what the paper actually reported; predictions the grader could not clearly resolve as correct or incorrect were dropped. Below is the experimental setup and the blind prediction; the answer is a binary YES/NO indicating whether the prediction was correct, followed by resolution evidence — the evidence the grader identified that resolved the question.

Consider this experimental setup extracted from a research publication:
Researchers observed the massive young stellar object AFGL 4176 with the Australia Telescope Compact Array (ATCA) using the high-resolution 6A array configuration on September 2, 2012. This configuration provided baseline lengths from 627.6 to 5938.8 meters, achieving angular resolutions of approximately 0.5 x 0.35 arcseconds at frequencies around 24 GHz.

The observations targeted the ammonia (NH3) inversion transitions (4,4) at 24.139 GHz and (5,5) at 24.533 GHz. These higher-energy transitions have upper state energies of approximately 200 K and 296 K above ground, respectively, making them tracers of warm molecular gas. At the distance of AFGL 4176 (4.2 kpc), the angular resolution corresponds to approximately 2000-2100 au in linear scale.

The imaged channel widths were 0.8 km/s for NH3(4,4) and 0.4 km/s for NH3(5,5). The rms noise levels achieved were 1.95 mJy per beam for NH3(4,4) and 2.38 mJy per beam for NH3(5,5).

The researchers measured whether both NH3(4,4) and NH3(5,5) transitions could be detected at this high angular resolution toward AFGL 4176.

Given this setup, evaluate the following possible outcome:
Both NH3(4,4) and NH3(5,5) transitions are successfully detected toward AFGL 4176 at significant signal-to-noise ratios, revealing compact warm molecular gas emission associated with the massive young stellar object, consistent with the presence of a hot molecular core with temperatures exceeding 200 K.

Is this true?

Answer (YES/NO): YES